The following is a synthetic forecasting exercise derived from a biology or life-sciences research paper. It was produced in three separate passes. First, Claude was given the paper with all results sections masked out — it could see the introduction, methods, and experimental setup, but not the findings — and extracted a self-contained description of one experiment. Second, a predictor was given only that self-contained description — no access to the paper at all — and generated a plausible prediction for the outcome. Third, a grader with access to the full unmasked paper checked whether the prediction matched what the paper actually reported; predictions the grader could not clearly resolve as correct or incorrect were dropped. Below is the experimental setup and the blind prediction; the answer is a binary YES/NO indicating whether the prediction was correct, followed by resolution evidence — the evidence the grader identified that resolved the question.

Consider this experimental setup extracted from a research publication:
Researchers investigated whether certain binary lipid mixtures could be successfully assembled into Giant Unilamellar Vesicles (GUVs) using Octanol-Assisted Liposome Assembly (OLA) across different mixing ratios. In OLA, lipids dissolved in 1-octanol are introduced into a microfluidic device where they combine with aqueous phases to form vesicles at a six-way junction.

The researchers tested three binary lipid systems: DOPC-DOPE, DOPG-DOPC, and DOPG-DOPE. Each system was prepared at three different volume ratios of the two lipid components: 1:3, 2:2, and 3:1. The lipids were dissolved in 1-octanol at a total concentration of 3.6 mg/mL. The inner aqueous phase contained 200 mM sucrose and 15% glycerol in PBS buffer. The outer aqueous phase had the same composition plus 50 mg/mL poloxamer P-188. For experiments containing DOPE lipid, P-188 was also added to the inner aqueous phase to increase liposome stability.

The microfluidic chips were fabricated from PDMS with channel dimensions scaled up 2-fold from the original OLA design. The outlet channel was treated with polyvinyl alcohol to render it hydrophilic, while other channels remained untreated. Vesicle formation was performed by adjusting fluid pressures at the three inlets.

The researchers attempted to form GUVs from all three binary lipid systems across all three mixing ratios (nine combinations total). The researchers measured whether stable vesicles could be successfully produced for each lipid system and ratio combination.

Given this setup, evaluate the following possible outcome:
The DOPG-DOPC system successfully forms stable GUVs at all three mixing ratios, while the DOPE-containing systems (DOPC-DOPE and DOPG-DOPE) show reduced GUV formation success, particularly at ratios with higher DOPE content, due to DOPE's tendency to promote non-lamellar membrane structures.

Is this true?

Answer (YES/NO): NO